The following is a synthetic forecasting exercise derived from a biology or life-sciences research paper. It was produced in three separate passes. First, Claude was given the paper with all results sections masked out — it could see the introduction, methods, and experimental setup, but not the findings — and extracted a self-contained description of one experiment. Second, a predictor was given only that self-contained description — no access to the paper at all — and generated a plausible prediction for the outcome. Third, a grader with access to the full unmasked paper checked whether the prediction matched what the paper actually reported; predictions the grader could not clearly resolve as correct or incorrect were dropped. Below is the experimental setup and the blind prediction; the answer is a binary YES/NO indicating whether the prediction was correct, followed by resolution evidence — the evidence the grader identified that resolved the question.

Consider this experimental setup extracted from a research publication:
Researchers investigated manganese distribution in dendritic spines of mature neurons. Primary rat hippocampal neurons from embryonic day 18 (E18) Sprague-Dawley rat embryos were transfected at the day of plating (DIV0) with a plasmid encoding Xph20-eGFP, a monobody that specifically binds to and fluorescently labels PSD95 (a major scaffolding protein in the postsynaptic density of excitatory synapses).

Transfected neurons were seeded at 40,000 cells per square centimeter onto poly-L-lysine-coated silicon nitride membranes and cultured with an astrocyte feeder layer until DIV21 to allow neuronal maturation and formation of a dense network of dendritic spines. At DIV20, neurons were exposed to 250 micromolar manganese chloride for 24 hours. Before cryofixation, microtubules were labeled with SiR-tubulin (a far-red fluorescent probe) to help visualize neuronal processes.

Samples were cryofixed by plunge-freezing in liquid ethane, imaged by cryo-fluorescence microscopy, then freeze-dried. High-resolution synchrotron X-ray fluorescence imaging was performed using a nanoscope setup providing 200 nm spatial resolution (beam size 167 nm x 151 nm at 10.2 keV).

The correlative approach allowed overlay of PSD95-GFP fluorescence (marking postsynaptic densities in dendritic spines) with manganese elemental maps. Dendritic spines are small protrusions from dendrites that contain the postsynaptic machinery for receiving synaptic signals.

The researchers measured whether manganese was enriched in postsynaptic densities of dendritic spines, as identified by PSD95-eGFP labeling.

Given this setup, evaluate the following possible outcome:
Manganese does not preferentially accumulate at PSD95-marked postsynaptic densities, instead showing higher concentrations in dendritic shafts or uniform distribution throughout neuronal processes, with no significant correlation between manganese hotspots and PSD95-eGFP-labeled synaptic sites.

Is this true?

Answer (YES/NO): NO